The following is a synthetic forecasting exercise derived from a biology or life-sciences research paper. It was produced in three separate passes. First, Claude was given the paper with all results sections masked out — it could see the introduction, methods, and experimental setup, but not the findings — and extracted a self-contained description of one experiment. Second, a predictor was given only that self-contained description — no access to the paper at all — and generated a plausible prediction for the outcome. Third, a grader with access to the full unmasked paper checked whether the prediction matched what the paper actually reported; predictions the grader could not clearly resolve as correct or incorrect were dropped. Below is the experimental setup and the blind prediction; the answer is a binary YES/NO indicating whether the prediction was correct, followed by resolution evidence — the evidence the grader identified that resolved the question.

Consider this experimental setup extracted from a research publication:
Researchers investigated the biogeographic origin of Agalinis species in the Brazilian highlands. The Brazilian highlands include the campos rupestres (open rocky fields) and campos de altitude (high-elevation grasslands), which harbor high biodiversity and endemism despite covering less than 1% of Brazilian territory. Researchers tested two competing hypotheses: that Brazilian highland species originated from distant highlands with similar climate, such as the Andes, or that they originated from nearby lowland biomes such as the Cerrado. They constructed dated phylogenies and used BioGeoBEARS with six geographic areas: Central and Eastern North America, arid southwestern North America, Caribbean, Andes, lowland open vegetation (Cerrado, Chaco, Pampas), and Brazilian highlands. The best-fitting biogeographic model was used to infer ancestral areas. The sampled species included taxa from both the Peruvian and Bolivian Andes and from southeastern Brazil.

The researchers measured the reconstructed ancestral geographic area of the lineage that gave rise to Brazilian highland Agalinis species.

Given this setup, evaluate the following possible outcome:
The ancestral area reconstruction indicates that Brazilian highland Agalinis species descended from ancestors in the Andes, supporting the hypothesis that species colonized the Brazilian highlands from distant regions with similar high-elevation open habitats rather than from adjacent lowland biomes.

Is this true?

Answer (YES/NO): NO